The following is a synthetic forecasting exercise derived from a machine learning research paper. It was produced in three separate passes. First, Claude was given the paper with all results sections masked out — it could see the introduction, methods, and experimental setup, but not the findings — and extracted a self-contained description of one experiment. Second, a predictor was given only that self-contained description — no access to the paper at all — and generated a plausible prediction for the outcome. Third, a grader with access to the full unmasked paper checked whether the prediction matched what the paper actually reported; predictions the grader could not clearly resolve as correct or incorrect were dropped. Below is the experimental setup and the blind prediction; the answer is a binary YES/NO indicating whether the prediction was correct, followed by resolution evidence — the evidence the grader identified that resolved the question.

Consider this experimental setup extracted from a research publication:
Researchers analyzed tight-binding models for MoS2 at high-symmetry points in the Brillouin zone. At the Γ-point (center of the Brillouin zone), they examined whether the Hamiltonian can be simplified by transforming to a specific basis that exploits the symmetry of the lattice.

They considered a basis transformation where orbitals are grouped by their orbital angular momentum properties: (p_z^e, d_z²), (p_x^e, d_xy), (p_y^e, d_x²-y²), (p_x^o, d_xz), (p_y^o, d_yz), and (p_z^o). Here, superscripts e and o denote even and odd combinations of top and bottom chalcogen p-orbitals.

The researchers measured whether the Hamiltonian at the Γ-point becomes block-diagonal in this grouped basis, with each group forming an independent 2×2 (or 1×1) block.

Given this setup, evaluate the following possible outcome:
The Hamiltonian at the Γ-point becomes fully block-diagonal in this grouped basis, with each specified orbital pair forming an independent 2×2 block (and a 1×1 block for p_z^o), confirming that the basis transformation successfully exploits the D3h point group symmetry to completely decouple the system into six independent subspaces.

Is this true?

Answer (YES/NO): YES